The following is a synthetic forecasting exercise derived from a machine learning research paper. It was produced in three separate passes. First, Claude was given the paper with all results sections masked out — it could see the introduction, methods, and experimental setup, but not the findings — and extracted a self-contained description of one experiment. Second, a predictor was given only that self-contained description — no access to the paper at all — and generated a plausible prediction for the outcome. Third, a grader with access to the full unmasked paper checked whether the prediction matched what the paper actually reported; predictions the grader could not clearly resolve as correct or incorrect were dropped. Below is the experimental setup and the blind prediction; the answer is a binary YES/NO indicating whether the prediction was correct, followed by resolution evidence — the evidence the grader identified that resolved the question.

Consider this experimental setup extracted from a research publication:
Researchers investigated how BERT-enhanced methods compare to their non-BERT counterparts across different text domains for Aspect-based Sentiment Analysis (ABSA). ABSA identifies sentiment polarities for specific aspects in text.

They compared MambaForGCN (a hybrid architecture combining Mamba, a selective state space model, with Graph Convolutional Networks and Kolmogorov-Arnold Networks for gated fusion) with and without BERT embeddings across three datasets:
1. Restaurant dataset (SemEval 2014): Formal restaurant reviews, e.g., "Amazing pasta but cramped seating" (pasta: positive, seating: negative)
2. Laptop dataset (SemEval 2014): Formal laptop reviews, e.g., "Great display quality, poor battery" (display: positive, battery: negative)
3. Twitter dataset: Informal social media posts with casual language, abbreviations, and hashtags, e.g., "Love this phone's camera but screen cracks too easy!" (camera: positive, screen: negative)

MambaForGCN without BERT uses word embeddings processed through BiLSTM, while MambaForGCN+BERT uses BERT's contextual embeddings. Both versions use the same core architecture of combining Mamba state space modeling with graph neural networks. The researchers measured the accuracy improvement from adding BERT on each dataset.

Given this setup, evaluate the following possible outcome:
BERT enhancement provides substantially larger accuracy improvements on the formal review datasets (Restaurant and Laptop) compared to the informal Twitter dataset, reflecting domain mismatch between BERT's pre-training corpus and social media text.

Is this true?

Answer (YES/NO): YES